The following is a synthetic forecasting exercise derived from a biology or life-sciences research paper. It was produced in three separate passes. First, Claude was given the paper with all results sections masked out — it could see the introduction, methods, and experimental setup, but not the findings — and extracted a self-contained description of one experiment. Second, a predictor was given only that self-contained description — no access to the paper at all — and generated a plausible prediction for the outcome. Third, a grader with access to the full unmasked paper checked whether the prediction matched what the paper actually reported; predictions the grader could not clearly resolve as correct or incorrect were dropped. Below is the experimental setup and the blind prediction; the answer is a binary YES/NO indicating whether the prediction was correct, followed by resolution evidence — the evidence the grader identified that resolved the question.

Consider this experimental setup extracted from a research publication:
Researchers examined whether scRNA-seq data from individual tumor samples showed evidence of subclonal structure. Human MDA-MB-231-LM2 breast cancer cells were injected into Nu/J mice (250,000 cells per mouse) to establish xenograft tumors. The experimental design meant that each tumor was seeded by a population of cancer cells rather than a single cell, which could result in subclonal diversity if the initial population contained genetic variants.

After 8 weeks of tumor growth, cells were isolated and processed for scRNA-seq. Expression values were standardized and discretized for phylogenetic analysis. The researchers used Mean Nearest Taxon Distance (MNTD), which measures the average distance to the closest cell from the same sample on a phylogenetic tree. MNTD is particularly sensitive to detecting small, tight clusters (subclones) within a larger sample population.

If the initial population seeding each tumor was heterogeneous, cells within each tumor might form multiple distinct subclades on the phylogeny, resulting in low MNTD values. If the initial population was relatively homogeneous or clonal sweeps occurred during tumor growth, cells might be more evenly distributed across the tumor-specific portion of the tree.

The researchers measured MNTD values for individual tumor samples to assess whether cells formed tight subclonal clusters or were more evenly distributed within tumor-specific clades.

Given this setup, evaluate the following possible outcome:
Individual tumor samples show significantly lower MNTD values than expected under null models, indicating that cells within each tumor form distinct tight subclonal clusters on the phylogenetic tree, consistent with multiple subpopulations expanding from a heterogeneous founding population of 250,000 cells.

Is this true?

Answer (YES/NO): NO